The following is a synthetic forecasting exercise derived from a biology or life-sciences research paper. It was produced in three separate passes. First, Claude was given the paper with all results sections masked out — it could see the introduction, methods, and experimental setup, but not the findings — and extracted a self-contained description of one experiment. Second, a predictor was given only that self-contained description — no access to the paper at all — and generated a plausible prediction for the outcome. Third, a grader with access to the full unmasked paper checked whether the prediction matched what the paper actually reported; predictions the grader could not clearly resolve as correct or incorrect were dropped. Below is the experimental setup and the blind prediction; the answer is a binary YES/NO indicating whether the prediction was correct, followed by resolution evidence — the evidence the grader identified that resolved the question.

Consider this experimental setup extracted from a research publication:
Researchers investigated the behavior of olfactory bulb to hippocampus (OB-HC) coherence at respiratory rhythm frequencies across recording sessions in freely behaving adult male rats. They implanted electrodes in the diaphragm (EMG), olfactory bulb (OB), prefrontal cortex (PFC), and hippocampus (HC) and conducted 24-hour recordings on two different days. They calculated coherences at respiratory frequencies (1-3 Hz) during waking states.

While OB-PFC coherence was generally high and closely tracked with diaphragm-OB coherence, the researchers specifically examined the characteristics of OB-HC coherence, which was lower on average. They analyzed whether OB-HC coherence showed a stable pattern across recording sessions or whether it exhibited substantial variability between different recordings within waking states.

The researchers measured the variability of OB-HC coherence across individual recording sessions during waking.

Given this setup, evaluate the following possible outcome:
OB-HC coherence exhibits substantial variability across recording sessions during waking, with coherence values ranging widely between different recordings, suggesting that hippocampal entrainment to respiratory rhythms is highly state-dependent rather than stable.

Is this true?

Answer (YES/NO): NO